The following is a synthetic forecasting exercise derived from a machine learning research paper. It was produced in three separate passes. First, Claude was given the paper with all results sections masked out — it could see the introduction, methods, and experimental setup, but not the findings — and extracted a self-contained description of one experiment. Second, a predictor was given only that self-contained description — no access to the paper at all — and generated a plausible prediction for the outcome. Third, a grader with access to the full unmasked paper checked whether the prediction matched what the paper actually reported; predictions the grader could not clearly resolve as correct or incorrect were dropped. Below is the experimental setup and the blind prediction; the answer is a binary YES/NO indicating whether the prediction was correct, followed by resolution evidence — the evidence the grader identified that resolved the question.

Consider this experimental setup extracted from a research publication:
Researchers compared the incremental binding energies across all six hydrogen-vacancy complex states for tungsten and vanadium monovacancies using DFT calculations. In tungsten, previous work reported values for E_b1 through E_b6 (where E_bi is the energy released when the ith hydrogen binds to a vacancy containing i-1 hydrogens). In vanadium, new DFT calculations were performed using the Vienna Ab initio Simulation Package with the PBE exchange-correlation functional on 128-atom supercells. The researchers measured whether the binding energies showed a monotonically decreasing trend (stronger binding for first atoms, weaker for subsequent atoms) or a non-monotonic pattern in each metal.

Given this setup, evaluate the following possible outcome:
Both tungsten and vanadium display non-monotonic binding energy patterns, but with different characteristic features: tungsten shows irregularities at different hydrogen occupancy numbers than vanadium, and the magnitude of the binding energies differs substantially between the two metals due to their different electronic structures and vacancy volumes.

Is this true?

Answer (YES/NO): NO